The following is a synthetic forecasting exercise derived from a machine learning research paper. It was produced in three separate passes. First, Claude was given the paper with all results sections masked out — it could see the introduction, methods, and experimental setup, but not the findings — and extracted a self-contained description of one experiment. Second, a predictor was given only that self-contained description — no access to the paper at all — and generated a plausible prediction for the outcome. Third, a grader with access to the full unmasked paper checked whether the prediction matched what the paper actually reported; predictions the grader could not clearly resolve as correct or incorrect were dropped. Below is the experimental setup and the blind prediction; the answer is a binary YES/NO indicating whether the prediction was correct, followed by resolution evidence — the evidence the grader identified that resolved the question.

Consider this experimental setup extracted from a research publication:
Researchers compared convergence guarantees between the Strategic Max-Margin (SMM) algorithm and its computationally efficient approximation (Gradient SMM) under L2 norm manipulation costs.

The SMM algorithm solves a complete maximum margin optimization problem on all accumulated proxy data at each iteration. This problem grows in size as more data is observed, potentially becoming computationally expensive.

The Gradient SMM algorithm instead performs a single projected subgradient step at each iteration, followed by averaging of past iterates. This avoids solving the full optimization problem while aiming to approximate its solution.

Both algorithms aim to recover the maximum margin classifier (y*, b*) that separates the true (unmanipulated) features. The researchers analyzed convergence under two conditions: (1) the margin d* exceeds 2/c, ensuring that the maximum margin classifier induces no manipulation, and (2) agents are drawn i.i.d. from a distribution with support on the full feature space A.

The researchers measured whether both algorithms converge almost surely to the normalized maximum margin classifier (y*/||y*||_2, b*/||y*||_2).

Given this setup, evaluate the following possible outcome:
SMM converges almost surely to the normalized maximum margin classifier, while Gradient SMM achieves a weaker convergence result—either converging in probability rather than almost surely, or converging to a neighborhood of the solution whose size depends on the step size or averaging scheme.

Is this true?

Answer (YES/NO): NO